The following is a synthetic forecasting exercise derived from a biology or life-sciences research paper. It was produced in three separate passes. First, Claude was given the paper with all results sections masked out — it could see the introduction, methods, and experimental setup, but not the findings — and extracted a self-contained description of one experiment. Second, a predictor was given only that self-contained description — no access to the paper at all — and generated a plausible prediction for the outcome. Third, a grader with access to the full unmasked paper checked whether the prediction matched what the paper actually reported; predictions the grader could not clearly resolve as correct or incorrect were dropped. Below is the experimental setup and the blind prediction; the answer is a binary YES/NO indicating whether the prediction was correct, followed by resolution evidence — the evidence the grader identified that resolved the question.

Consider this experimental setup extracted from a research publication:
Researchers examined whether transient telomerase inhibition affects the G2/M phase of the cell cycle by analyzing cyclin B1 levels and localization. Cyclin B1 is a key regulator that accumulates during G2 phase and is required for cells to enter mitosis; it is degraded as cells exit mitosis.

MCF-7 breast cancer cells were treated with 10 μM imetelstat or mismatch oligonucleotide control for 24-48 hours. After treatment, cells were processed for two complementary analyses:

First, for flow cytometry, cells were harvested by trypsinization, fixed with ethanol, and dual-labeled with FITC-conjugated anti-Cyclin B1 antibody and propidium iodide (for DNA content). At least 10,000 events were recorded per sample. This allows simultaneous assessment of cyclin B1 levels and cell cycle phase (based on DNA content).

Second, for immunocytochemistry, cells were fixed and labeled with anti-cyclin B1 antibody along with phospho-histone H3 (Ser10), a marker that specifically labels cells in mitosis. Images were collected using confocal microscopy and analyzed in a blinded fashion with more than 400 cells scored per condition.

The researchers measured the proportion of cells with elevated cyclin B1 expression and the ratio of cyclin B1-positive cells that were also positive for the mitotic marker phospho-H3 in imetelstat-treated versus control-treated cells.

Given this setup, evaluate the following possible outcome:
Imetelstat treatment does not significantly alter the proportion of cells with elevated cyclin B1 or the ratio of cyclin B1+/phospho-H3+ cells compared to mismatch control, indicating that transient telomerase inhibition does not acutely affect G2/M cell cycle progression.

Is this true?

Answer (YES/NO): NO